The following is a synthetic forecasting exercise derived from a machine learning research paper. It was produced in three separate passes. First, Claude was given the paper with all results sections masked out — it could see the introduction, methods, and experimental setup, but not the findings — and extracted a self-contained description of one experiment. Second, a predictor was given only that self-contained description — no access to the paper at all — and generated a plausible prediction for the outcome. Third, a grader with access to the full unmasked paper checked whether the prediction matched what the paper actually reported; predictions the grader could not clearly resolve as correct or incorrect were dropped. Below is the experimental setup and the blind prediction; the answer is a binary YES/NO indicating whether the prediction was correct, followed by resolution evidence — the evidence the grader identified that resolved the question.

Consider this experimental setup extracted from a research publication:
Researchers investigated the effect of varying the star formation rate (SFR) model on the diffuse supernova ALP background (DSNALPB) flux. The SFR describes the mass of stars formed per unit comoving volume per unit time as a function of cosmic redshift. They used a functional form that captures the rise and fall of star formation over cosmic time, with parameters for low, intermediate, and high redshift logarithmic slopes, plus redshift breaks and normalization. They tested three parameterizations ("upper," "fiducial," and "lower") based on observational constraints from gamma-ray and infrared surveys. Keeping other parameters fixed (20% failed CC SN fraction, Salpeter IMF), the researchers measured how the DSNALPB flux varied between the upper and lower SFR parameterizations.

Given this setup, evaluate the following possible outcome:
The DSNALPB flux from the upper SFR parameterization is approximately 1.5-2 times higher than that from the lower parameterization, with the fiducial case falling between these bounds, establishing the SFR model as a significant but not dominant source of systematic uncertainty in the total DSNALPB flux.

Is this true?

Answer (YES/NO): NO